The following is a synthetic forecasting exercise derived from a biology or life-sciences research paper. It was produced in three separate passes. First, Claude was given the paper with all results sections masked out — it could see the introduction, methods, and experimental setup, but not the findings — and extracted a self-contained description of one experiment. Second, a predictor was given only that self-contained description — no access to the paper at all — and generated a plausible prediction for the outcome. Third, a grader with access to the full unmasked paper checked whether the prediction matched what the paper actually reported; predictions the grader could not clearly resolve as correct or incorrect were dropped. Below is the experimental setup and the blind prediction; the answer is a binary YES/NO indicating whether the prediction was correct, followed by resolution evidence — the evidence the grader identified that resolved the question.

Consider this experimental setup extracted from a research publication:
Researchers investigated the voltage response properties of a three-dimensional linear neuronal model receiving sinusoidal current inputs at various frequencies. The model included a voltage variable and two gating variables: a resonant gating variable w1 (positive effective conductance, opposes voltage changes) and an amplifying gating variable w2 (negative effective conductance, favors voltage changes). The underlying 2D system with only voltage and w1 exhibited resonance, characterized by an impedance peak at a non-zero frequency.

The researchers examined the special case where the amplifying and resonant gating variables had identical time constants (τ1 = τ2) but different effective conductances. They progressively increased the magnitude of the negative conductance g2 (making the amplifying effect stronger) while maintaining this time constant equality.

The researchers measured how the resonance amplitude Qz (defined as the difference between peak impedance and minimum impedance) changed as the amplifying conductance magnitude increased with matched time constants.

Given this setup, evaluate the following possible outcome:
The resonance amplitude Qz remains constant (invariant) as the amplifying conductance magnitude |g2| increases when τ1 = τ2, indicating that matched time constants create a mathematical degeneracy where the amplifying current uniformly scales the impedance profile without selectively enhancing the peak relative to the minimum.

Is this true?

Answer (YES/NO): NO